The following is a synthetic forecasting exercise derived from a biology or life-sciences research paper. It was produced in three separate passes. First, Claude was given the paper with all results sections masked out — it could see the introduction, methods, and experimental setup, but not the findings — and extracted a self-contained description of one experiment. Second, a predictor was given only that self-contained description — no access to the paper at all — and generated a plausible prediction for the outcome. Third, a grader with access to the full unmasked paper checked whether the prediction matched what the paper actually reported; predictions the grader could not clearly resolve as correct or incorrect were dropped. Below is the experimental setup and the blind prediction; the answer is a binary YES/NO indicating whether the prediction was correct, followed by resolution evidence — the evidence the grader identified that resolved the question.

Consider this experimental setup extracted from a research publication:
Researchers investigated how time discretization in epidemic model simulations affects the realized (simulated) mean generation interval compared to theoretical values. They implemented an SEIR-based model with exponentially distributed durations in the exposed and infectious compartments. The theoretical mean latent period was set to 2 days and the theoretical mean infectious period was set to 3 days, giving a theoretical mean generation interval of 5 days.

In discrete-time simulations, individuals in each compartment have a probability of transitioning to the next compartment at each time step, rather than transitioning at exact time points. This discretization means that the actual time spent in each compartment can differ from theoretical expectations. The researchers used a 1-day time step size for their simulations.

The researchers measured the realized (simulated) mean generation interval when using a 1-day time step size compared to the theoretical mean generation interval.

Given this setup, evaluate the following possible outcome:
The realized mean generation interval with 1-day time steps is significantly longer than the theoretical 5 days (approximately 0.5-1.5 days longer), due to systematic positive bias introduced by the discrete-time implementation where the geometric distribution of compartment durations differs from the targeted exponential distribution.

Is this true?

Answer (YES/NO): YES